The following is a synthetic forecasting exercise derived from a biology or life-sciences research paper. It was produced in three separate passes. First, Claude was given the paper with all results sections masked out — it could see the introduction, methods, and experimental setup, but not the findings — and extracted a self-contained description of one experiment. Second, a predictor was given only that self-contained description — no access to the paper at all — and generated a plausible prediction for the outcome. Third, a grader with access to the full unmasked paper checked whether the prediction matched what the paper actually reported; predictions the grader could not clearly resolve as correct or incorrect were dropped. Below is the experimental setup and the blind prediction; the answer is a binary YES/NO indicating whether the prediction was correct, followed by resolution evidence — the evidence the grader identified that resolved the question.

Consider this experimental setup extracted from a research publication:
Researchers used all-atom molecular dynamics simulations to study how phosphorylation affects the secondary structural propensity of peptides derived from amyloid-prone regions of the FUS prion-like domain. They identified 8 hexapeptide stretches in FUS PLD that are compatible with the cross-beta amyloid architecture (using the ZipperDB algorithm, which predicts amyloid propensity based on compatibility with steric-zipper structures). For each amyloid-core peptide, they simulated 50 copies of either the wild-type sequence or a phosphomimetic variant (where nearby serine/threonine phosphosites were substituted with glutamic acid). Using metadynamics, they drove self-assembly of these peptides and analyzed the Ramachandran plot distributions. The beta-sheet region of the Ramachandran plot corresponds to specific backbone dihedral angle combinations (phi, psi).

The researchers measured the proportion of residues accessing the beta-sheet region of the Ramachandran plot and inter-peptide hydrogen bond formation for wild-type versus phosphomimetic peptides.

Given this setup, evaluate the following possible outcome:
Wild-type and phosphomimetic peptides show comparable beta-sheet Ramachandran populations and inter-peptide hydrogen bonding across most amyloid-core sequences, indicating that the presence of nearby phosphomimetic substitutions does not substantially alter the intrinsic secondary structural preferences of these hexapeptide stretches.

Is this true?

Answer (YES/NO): NO